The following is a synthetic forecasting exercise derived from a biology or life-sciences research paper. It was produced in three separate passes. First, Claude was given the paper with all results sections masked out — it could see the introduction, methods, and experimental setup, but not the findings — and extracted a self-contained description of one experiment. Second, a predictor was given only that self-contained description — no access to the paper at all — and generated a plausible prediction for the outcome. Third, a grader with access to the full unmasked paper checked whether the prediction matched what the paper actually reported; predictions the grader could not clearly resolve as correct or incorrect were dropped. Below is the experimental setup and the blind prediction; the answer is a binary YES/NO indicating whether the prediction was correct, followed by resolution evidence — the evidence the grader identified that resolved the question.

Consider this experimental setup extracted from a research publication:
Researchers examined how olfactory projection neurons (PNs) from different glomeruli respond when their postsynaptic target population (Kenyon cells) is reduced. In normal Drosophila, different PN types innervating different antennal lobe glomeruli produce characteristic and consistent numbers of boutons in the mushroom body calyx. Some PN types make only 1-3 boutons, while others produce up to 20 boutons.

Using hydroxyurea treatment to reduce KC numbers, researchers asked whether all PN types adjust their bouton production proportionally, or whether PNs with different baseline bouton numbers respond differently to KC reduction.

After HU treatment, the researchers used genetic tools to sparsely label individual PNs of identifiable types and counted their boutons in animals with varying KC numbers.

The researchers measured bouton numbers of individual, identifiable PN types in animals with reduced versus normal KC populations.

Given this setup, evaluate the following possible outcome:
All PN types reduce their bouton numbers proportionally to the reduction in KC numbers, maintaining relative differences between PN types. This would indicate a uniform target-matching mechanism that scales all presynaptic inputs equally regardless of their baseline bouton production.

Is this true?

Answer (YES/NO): YES